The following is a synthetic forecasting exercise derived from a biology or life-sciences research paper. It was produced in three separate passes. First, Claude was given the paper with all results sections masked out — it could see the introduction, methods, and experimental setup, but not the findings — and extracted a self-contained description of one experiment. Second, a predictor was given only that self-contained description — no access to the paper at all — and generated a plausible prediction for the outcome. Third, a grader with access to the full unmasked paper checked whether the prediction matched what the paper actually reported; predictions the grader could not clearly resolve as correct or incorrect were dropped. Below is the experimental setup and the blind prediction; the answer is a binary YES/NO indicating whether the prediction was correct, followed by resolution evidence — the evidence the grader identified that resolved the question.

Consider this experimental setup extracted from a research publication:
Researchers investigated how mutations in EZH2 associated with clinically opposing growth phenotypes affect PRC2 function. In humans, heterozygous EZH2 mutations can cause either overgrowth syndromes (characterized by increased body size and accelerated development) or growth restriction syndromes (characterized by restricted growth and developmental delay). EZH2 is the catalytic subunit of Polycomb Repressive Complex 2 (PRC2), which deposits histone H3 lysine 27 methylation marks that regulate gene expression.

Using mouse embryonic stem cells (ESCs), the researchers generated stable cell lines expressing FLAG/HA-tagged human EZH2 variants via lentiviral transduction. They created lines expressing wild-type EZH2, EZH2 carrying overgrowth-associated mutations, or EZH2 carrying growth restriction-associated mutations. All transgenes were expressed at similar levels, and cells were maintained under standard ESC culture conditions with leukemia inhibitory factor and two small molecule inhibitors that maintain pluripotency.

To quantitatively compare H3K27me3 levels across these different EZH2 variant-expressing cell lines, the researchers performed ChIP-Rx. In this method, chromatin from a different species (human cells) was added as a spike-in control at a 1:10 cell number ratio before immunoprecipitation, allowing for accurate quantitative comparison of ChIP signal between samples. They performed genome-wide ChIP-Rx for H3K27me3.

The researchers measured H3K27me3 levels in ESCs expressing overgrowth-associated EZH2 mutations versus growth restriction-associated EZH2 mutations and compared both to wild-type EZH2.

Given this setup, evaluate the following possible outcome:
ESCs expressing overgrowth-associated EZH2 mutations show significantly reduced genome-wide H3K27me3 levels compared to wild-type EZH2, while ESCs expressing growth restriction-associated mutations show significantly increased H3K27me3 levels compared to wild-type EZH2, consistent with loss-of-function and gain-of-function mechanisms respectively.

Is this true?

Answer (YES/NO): YES